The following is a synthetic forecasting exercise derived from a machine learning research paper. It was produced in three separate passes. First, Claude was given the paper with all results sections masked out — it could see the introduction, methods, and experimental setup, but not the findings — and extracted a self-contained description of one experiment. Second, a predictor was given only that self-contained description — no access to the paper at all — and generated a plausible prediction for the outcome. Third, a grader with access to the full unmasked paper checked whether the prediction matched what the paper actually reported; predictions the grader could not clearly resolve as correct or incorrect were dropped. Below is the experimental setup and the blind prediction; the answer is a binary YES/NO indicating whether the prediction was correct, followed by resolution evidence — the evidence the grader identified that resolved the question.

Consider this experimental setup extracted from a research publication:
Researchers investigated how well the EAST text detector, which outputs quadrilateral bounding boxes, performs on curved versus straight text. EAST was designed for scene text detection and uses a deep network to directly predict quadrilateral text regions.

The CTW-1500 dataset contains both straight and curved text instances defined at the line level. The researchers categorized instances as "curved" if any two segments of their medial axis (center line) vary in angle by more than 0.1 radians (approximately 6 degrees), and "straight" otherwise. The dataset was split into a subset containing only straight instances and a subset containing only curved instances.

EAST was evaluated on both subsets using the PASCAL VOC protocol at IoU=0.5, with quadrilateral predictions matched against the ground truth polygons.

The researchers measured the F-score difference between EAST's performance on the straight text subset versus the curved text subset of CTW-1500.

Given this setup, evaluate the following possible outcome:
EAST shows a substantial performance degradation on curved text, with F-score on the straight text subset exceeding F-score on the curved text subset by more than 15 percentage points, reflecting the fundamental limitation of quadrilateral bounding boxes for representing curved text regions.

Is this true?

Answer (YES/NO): YES